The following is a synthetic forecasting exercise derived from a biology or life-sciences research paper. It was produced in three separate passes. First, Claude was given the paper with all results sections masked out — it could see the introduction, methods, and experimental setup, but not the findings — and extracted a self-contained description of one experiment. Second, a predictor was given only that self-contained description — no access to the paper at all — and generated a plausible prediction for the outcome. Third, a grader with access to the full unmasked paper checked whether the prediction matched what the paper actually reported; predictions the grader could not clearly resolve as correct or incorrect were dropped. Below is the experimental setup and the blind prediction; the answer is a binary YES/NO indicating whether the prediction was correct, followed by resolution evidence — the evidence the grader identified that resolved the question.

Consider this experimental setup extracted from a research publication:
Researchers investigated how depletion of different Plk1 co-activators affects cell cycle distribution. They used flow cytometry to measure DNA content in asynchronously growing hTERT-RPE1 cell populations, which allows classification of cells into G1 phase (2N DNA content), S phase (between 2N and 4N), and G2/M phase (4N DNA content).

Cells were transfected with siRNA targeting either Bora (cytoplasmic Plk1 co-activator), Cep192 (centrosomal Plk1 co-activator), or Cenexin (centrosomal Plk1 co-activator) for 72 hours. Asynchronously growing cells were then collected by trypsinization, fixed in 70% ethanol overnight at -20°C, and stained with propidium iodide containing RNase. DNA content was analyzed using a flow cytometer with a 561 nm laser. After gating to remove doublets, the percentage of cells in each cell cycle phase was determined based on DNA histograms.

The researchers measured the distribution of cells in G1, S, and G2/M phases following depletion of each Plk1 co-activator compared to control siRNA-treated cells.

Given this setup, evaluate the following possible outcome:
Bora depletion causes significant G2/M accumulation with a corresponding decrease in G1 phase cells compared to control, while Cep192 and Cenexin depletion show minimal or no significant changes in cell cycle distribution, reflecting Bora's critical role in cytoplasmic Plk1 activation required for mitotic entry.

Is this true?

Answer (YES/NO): NO